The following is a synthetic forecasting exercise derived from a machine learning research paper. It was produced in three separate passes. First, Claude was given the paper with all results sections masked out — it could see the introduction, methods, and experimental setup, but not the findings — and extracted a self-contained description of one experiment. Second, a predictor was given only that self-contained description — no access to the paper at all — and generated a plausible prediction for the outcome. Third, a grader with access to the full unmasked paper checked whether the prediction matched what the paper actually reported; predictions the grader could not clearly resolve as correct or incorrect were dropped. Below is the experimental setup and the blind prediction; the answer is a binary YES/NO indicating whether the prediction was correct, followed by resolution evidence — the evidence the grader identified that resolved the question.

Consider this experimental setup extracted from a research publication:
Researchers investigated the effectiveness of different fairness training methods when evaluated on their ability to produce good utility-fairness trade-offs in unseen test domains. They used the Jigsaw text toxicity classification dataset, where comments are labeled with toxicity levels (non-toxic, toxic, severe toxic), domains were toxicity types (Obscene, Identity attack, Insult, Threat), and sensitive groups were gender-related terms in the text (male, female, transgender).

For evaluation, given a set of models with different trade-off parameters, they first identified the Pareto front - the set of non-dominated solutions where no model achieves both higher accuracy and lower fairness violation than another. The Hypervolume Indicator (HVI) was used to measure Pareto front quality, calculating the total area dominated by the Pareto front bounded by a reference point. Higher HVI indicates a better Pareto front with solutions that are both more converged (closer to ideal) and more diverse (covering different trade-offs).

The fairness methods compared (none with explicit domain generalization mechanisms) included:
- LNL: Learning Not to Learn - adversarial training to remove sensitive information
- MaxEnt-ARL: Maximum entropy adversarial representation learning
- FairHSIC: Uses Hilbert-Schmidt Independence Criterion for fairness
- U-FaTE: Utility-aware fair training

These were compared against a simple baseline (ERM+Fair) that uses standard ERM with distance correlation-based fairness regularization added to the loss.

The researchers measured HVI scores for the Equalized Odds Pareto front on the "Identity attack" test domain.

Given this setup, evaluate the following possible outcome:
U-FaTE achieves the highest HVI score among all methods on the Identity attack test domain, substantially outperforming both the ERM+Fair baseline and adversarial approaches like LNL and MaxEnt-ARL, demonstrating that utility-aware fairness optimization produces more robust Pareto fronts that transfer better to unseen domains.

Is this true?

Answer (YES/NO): NO